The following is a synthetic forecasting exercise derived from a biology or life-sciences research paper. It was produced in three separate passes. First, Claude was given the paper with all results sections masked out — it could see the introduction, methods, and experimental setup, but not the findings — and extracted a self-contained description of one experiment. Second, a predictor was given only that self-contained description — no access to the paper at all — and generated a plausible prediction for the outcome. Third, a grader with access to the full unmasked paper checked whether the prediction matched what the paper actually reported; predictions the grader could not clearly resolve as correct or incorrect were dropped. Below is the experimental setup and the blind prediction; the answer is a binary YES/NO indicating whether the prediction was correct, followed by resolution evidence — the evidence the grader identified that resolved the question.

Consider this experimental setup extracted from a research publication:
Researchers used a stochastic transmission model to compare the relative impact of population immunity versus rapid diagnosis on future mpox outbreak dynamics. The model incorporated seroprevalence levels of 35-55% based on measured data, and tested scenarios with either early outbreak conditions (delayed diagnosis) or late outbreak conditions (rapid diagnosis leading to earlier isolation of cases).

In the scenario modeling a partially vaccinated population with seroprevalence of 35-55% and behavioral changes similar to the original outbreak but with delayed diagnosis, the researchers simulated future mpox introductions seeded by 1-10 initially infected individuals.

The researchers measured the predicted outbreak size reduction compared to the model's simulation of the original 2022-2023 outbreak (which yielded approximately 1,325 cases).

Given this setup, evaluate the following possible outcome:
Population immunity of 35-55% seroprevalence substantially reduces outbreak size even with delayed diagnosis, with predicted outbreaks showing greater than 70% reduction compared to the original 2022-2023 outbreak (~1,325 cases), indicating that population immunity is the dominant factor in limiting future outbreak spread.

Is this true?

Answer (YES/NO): NO